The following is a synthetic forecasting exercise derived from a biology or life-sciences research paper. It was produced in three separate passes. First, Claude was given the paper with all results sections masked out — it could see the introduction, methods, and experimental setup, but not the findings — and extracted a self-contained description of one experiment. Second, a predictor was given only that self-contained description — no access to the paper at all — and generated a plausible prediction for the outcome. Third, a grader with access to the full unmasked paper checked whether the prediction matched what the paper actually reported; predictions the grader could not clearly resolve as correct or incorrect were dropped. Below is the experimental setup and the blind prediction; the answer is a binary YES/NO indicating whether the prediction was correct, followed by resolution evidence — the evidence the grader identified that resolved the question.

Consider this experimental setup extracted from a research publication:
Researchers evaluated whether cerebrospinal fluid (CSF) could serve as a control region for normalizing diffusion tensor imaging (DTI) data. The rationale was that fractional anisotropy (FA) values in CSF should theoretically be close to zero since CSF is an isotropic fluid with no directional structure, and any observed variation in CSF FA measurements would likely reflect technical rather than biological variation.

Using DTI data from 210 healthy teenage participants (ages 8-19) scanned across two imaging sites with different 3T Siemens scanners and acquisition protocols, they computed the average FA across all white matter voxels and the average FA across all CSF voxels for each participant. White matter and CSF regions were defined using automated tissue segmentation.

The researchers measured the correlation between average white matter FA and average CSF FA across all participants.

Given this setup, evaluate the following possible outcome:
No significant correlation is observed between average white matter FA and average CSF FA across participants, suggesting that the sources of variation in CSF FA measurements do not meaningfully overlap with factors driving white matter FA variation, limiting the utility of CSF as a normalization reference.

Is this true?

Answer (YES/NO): NO